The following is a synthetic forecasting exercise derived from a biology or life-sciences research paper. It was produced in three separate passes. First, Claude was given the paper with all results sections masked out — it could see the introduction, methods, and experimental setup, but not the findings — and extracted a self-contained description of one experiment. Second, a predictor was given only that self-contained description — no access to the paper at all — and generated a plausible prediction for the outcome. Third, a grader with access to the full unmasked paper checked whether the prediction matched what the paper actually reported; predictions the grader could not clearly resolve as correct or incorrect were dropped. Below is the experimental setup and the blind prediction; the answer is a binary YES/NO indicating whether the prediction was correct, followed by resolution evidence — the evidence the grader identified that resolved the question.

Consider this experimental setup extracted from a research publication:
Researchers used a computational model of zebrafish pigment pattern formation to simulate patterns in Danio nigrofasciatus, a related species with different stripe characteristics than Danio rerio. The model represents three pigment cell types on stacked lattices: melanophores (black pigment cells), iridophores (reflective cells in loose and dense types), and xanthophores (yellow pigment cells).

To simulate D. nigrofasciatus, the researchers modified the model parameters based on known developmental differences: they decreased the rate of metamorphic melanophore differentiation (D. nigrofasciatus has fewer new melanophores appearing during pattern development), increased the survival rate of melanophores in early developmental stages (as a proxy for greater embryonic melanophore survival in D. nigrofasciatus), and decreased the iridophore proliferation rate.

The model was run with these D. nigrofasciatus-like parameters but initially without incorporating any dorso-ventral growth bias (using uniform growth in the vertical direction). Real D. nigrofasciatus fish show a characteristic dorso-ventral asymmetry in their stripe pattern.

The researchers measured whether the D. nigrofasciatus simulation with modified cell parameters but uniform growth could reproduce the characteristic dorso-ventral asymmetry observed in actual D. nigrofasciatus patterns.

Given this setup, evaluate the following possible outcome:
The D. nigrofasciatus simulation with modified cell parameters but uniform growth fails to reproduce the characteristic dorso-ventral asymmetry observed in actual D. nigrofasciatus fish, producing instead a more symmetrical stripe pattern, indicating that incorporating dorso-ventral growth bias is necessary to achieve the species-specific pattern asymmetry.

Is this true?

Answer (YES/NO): YES